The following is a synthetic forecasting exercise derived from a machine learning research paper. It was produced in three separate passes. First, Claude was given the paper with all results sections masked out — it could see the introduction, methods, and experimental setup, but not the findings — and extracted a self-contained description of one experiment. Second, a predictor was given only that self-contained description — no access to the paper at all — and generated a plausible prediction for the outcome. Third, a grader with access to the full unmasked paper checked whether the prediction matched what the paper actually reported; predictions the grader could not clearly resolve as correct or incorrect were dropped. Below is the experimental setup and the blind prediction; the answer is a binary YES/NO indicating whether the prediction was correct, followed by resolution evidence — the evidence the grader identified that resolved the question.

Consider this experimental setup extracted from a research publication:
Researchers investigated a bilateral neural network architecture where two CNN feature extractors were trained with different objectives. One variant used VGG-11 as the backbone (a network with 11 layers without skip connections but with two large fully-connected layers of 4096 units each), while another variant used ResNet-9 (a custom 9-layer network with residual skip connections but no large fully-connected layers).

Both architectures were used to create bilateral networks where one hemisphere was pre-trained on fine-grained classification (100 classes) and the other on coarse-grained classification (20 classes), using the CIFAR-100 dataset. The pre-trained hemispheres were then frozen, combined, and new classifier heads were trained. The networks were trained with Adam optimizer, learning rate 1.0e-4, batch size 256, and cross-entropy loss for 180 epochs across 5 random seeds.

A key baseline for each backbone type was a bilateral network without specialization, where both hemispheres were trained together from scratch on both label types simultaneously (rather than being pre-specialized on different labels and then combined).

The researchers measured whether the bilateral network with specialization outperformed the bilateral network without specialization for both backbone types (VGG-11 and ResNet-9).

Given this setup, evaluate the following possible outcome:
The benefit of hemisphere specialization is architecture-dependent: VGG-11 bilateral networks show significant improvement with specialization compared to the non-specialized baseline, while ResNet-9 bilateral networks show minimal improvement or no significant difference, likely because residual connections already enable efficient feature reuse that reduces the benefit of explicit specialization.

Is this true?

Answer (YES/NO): NO